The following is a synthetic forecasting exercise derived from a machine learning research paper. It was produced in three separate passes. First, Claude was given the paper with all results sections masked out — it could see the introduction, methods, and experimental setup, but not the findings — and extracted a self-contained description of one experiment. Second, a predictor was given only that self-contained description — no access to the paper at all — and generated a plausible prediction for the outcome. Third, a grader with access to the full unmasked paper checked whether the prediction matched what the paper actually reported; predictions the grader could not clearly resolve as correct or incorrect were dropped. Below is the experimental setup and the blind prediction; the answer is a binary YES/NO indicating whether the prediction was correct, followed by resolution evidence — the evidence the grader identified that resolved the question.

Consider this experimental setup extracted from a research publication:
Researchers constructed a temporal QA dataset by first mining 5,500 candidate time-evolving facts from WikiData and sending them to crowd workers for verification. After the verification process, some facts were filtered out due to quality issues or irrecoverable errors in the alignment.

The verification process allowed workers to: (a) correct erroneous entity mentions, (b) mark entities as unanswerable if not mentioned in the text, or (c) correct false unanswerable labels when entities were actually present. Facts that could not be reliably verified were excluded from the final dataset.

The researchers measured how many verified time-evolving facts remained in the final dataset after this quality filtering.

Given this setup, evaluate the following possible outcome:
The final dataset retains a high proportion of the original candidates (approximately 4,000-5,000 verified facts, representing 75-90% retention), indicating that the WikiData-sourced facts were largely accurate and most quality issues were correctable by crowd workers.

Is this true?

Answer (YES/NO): NO